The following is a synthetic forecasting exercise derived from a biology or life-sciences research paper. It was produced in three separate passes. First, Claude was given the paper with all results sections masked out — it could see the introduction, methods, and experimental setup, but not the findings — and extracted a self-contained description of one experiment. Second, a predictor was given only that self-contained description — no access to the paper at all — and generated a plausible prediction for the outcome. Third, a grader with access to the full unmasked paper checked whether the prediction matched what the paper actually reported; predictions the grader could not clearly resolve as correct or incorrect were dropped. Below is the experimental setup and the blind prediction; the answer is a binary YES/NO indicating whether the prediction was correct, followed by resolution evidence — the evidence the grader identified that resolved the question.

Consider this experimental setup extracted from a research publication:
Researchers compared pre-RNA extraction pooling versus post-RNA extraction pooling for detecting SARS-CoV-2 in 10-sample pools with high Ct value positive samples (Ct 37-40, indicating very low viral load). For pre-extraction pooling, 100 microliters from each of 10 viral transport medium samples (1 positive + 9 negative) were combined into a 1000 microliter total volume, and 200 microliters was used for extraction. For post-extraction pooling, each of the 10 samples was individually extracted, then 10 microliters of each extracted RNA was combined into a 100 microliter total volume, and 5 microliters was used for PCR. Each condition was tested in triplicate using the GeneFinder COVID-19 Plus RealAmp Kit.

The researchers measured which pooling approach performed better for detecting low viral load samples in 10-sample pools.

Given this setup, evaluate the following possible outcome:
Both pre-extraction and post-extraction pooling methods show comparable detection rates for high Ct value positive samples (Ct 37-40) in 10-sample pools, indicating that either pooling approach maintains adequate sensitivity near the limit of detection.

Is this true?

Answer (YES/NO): NO